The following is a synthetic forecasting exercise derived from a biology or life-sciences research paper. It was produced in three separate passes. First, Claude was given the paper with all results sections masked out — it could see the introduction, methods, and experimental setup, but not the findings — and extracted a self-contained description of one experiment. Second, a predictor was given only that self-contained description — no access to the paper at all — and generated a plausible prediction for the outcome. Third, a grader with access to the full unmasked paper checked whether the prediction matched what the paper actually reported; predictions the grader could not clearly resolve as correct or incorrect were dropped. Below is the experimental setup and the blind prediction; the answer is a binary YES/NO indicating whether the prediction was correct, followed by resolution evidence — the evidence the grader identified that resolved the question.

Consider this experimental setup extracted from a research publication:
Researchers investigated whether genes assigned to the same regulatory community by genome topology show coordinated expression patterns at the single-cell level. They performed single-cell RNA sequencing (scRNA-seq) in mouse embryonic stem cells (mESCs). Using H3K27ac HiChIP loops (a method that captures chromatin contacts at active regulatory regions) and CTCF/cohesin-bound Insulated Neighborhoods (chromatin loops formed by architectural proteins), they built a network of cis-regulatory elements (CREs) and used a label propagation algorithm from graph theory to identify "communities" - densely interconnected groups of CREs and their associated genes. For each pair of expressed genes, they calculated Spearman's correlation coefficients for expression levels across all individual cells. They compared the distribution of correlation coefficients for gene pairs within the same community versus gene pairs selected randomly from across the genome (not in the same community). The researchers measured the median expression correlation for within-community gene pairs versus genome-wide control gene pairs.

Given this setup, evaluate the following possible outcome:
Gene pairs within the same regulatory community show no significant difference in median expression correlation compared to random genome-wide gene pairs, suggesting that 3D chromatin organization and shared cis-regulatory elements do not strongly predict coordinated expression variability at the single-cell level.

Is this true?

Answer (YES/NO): NO